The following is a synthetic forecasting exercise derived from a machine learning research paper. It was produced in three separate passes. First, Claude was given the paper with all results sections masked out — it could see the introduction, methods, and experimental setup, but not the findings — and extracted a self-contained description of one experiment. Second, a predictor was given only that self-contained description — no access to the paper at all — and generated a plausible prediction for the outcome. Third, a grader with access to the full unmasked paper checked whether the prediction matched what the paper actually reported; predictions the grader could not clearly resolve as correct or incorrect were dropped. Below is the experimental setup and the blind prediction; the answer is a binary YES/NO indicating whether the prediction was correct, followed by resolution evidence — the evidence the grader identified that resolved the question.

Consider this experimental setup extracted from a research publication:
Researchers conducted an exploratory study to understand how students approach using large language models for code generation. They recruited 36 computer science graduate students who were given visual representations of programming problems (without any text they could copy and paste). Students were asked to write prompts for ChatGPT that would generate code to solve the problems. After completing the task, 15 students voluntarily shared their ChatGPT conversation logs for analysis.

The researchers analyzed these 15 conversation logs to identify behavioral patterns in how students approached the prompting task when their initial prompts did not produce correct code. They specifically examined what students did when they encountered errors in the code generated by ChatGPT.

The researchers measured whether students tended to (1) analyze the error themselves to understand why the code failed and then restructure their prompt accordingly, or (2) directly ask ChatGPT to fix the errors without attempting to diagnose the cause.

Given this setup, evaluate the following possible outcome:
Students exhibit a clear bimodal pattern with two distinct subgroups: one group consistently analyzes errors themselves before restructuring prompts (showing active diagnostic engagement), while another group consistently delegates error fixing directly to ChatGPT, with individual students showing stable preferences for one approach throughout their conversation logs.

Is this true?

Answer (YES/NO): NO